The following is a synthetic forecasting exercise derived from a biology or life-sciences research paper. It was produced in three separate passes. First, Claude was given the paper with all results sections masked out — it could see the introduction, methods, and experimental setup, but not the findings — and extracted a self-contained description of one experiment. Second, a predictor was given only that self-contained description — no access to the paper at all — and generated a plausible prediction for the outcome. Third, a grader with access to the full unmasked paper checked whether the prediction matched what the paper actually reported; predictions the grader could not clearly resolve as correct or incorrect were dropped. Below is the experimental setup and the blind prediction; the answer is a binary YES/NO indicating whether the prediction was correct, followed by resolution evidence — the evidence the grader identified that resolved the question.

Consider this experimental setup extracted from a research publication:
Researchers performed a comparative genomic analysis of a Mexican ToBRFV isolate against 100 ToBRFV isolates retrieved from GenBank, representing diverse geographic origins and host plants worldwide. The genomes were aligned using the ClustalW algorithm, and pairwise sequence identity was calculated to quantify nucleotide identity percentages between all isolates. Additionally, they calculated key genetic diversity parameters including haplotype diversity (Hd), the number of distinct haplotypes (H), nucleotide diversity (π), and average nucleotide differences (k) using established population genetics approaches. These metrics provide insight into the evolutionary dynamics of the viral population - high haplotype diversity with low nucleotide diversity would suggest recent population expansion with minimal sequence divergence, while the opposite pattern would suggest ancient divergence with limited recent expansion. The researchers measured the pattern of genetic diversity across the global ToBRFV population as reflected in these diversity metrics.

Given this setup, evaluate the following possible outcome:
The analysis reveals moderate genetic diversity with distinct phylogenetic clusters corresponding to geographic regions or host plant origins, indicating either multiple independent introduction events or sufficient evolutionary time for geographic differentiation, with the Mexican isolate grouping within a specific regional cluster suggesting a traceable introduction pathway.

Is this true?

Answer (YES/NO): NO